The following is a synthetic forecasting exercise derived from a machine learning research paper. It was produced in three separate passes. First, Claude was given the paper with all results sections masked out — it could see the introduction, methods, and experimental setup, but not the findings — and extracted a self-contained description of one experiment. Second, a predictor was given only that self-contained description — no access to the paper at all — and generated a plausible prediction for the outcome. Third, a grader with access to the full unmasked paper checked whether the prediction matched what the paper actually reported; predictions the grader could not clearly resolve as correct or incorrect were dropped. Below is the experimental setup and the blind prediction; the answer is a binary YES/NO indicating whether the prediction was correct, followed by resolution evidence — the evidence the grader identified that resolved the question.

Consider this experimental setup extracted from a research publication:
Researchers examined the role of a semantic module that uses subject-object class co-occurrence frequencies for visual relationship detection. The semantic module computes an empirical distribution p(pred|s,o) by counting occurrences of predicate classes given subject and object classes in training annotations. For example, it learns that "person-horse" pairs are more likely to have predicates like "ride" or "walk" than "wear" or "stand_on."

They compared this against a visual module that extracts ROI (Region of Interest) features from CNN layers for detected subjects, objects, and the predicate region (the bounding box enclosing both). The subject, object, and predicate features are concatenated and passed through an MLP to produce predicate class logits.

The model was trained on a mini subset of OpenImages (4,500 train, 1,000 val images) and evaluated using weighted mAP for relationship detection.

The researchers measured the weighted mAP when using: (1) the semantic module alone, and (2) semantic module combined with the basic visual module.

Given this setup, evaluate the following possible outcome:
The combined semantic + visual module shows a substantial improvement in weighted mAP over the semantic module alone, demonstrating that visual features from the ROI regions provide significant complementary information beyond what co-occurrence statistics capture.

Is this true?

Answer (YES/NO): YES